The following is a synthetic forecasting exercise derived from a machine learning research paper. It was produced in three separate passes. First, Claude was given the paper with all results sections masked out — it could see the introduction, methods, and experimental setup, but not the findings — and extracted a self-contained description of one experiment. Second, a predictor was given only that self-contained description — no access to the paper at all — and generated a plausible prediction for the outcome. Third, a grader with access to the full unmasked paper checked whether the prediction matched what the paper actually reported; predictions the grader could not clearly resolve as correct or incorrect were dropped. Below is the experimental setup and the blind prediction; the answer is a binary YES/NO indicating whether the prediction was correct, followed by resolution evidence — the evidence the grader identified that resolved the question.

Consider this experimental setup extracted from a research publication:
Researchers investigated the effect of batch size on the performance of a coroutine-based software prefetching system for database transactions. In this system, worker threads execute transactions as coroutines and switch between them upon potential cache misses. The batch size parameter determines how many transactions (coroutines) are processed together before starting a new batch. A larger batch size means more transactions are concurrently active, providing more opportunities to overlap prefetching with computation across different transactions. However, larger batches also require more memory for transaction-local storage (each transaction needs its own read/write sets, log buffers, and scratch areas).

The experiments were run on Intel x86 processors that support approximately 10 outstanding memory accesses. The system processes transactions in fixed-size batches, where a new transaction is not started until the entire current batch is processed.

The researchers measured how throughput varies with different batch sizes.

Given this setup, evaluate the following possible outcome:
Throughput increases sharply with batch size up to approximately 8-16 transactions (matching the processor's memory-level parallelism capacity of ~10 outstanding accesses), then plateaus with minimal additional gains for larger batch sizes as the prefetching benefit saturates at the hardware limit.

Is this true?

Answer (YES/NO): NO